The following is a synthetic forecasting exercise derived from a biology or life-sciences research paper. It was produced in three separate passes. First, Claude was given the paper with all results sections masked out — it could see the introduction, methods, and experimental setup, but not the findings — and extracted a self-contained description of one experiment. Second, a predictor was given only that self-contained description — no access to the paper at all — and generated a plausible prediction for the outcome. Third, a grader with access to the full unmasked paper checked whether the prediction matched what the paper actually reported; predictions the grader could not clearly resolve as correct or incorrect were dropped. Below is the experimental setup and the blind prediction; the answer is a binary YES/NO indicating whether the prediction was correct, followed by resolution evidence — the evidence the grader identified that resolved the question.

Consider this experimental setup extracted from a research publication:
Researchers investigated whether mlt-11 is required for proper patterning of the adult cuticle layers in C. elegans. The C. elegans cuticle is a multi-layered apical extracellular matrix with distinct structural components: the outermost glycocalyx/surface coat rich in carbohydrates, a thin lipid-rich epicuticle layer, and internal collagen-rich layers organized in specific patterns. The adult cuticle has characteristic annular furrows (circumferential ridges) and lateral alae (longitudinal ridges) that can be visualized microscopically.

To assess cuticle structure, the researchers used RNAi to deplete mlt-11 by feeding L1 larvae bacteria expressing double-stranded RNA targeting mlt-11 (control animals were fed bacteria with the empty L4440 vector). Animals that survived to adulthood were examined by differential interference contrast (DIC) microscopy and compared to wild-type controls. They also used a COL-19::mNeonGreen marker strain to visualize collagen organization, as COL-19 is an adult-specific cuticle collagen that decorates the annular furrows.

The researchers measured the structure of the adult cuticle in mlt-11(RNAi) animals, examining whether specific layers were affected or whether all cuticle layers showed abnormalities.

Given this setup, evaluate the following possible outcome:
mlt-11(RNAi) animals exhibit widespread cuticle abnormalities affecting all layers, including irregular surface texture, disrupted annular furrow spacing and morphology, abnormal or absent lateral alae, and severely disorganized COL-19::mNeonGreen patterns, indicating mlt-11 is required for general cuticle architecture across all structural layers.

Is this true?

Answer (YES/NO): YES